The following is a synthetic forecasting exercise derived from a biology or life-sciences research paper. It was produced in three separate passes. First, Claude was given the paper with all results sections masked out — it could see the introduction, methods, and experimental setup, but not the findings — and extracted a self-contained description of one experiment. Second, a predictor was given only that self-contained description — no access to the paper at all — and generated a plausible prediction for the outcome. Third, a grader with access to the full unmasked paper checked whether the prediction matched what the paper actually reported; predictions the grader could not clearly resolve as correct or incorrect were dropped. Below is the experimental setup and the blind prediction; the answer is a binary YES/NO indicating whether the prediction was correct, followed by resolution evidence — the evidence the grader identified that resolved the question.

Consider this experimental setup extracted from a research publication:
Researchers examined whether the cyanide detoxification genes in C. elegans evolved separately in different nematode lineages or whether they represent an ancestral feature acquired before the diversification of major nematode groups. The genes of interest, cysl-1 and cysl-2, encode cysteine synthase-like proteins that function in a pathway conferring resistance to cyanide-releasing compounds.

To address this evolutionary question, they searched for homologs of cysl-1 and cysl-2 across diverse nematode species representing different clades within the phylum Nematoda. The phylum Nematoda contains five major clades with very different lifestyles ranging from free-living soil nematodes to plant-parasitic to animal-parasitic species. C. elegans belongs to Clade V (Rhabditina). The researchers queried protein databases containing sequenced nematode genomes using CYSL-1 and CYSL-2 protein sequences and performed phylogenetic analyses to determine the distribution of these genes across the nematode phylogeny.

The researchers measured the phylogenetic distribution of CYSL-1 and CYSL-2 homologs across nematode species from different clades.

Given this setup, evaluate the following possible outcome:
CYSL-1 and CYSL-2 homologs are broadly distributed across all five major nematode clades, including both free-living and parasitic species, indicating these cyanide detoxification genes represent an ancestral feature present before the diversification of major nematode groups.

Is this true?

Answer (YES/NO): NO